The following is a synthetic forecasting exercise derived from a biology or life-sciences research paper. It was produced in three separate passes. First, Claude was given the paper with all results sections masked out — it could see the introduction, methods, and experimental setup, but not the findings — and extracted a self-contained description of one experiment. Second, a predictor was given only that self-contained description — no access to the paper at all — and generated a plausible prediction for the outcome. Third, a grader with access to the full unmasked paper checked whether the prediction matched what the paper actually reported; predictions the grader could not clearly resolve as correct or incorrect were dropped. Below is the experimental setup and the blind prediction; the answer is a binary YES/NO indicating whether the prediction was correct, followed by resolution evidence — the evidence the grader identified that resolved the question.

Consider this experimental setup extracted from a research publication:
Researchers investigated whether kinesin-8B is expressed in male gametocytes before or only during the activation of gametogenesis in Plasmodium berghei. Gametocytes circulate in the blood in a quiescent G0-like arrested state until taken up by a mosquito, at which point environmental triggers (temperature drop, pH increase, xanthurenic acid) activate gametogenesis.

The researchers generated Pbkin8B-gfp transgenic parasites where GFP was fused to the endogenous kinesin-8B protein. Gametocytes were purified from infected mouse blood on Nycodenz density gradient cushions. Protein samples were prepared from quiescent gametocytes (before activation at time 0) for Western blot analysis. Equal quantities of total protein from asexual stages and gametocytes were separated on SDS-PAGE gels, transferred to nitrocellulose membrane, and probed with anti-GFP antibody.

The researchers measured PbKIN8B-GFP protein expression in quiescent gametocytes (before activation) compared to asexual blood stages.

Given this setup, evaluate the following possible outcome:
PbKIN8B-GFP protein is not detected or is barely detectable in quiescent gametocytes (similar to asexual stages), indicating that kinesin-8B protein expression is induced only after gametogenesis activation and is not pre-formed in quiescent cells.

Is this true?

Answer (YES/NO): NO